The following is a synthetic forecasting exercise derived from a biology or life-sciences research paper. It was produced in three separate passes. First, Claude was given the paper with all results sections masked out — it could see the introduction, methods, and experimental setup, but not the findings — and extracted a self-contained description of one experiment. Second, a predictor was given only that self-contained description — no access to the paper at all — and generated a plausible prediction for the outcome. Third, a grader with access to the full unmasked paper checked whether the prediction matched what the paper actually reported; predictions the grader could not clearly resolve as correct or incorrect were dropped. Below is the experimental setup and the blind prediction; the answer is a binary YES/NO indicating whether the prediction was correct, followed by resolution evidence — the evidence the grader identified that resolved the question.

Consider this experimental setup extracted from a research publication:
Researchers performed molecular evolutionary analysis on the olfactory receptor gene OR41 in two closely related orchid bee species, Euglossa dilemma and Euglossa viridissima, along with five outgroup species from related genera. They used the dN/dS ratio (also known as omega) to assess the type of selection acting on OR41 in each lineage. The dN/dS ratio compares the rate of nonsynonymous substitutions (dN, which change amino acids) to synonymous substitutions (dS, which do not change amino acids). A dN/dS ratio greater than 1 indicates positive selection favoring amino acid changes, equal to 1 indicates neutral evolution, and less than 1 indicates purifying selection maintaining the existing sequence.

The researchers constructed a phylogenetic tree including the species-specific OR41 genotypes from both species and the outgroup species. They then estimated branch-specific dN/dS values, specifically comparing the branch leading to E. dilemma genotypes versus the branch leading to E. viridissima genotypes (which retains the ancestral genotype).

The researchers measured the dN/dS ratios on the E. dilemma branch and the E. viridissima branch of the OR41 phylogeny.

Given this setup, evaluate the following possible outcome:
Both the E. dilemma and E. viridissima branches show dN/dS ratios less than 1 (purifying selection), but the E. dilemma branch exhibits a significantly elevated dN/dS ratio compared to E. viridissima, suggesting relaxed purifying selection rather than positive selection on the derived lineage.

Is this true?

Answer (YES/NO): NO